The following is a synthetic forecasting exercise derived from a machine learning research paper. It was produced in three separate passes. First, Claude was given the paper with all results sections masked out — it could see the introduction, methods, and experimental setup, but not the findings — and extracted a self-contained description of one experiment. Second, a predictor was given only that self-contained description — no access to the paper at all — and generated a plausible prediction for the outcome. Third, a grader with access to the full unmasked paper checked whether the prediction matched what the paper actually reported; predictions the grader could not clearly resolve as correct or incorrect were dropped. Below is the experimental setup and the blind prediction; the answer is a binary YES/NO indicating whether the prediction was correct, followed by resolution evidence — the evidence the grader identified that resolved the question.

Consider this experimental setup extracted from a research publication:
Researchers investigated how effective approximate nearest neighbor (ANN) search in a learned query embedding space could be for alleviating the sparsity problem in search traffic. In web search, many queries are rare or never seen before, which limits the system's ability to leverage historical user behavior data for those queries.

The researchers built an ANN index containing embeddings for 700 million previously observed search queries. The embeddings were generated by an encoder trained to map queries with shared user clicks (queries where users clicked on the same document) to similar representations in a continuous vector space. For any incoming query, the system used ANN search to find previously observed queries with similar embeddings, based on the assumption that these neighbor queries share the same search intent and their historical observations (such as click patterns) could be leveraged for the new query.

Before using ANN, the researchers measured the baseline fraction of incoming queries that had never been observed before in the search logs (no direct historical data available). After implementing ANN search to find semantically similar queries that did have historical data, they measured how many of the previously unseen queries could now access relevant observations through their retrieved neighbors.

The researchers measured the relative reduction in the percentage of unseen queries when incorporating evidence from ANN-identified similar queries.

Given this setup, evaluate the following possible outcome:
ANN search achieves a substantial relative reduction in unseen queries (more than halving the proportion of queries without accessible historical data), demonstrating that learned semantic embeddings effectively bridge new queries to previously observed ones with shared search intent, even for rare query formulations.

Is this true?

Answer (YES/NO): NO